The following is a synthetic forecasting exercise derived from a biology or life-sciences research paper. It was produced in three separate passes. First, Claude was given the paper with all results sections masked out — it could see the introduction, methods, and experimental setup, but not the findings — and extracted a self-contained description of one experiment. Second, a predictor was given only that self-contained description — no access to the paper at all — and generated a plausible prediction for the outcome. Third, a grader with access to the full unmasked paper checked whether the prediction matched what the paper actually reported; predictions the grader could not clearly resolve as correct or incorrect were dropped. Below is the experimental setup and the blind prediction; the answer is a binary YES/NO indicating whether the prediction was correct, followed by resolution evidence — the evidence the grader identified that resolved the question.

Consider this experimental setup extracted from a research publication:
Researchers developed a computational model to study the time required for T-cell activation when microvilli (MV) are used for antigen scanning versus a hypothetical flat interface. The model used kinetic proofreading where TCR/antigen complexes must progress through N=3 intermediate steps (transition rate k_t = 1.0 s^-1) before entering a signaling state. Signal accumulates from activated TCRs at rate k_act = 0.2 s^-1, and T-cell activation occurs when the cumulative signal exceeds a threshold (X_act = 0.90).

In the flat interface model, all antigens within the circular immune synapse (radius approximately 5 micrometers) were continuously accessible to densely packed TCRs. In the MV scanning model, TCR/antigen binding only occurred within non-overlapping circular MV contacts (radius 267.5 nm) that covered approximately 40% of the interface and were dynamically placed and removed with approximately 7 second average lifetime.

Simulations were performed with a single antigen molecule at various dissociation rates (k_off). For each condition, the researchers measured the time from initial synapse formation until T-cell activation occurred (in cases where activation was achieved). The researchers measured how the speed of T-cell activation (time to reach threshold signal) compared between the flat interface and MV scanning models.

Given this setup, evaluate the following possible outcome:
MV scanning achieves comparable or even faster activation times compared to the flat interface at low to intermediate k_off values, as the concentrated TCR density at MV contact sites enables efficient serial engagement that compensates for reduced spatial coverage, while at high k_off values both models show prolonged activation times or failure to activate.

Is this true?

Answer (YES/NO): NO